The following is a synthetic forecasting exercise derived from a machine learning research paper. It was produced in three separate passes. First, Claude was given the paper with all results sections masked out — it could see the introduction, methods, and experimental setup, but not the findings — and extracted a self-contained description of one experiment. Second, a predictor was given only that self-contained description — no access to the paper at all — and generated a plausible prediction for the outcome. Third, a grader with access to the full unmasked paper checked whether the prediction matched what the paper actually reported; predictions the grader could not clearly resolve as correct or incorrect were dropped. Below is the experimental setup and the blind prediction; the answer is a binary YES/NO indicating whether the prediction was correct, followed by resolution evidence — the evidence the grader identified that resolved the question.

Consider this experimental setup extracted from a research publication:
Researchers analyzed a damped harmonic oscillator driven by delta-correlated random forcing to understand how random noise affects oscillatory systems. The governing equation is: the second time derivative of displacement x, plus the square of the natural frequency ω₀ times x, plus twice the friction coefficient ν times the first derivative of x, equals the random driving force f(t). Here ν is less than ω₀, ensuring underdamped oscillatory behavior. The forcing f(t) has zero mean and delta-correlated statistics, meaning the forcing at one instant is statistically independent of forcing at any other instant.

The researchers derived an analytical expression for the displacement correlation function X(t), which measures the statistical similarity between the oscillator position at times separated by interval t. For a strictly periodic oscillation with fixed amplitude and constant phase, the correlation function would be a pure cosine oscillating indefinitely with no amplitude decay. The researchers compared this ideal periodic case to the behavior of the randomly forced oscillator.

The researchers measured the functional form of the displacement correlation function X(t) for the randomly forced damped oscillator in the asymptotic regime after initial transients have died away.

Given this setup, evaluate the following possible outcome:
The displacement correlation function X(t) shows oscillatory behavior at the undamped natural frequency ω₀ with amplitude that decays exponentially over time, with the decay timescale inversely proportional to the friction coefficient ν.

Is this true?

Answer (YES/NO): NO